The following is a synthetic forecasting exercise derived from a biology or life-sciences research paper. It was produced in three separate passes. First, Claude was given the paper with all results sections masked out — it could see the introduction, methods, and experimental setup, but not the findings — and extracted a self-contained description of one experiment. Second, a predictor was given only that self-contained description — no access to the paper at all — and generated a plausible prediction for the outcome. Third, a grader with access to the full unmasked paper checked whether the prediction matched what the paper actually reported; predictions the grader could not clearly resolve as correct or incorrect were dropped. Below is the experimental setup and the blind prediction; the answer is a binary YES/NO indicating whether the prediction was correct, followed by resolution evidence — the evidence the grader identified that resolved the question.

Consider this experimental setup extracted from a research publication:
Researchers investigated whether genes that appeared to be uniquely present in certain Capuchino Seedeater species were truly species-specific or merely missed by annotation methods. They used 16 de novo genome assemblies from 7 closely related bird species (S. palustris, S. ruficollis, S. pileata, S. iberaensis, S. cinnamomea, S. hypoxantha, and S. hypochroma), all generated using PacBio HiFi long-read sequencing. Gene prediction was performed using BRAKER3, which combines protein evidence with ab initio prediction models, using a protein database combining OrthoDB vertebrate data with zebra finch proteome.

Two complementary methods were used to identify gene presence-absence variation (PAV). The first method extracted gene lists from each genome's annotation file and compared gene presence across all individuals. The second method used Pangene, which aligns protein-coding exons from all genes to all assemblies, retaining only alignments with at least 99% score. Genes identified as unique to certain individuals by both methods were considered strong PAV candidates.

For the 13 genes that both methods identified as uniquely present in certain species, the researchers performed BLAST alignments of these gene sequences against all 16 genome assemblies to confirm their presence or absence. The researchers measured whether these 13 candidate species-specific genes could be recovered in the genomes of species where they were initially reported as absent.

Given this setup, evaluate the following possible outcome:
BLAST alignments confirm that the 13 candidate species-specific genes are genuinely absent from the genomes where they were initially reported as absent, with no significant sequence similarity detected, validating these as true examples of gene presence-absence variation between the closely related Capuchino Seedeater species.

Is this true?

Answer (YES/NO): NO